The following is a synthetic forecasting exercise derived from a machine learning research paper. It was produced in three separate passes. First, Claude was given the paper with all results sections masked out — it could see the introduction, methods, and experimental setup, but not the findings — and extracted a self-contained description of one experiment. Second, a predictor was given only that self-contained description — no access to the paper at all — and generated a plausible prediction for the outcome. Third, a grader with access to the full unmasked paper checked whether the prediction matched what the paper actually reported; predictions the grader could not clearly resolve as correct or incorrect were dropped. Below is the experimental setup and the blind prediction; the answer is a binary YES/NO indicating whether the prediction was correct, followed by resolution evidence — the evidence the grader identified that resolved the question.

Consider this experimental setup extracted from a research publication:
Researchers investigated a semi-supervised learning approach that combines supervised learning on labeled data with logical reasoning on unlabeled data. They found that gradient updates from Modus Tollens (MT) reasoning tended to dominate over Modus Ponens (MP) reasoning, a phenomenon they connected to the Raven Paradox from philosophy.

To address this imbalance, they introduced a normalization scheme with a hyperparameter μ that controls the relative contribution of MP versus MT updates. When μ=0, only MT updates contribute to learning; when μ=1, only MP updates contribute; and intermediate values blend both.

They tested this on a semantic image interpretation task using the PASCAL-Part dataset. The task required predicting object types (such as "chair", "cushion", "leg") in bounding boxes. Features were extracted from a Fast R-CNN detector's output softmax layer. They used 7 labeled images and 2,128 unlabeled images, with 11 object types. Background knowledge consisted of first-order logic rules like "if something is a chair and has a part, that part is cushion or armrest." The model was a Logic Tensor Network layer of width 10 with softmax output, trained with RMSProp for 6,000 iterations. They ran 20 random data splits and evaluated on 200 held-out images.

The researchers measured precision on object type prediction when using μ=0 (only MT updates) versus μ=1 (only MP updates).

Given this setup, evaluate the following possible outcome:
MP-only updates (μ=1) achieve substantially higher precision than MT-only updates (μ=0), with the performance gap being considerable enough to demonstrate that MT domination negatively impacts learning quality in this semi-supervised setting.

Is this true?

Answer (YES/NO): NO